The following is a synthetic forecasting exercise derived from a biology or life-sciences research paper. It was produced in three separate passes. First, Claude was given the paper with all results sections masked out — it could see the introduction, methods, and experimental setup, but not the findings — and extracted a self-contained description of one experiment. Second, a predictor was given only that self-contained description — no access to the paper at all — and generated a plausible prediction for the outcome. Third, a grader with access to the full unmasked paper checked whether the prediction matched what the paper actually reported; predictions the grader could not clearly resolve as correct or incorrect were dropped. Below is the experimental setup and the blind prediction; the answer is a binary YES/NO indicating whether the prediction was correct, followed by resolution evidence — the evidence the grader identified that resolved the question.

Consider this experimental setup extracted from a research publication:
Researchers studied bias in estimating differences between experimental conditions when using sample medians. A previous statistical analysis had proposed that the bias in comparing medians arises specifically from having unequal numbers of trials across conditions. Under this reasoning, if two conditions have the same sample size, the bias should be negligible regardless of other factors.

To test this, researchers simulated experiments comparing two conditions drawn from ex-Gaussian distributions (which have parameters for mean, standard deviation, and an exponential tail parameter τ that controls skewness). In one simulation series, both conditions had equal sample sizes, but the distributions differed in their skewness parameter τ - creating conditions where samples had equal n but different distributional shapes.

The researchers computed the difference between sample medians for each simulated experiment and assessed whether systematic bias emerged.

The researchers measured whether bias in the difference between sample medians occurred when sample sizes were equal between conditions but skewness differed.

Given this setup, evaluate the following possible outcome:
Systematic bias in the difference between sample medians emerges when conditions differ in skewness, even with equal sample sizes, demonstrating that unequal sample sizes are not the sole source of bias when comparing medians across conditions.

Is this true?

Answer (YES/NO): YES